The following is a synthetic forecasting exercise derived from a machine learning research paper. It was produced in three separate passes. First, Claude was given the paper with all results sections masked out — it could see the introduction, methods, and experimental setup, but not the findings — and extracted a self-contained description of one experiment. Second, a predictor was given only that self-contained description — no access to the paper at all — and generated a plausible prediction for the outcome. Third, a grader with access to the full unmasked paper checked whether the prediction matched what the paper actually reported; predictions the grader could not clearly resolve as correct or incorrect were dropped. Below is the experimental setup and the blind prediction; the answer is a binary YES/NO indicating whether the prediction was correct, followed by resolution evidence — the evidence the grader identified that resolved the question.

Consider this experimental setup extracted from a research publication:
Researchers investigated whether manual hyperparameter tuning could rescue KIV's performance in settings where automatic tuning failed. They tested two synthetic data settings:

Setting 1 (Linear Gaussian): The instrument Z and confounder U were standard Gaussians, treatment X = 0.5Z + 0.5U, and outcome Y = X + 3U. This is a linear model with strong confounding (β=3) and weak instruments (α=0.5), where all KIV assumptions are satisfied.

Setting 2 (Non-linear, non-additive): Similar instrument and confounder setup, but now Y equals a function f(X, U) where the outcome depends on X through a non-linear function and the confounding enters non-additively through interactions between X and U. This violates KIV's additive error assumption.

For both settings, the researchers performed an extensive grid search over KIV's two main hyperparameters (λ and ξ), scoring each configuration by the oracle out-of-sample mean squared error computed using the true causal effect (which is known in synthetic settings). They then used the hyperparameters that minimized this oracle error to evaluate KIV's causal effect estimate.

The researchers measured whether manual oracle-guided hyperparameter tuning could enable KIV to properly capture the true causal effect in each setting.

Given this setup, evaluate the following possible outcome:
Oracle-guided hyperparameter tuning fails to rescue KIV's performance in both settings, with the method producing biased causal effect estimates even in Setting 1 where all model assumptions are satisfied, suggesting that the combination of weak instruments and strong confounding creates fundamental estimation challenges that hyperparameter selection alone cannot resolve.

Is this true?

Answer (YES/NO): NO